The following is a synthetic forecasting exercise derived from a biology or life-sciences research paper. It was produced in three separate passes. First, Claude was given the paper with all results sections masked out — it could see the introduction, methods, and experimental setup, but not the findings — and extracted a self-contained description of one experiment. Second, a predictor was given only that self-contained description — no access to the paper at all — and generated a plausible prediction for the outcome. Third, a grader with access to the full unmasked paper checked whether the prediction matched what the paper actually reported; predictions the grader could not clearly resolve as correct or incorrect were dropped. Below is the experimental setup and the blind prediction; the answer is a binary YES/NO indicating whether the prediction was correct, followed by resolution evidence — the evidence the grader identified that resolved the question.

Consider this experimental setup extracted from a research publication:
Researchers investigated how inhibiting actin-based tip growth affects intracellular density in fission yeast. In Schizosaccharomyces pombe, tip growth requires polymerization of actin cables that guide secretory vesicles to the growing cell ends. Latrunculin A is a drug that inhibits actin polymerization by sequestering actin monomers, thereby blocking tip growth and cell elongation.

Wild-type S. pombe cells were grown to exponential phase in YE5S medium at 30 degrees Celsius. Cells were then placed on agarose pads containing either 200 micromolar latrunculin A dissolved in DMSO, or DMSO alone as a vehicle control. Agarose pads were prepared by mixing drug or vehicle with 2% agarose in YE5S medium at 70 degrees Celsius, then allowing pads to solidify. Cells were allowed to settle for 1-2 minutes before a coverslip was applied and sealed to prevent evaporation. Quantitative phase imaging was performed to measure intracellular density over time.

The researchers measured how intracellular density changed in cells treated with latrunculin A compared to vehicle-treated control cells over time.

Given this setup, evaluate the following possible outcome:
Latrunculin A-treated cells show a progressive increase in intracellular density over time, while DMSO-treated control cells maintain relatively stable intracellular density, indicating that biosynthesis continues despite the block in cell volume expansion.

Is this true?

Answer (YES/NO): YES